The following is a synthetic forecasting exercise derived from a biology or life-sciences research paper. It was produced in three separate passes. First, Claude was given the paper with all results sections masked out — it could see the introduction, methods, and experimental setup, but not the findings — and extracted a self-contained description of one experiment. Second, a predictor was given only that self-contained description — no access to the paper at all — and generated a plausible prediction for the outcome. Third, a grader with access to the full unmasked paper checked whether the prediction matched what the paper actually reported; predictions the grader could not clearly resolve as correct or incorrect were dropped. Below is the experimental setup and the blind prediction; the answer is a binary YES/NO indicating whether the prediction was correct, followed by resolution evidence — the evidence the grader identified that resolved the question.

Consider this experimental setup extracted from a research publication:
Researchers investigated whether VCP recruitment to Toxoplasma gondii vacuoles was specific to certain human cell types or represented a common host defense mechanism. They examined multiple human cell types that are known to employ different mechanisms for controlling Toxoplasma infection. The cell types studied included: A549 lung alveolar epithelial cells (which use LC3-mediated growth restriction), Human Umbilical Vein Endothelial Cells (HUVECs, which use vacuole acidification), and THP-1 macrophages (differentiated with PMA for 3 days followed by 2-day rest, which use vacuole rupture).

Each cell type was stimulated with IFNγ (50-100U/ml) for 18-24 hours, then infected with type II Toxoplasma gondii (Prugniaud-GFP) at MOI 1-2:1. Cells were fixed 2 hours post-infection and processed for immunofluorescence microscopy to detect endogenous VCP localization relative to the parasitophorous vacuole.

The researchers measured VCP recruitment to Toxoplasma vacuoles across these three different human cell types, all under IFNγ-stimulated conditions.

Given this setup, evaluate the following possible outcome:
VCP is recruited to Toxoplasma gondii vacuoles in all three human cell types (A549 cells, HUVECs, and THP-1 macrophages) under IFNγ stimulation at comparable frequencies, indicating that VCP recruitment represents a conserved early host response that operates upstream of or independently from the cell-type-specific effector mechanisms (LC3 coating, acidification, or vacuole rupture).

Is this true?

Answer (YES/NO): NO